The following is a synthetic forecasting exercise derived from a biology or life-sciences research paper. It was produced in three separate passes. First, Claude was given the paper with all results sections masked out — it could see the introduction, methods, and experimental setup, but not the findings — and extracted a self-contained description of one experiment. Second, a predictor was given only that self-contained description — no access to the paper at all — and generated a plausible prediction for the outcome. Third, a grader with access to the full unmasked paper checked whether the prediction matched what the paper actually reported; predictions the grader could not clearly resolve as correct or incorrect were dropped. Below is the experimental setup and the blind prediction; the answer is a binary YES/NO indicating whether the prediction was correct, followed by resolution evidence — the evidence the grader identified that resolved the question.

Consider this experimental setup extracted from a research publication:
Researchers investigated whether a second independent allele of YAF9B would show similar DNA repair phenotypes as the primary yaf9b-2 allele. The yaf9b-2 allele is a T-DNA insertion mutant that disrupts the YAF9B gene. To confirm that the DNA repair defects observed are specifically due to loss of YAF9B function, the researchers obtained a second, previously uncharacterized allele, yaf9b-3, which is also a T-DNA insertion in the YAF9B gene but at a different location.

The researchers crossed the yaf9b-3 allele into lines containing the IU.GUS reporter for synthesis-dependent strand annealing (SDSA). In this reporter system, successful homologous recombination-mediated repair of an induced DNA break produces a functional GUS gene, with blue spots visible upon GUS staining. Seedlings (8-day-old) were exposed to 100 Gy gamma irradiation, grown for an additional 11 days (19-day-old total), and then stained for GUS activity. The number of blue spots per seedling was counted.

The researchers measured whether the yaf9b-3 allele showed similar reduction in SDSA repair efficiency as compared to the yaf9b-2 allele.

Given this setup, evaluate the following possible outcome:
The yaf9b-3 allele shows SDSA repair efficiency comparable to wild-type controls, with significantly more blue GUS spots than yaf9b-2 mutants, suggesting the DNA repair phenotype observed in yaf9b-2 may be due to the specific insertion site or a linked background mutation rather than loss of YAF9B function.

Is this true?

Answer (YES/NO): NO